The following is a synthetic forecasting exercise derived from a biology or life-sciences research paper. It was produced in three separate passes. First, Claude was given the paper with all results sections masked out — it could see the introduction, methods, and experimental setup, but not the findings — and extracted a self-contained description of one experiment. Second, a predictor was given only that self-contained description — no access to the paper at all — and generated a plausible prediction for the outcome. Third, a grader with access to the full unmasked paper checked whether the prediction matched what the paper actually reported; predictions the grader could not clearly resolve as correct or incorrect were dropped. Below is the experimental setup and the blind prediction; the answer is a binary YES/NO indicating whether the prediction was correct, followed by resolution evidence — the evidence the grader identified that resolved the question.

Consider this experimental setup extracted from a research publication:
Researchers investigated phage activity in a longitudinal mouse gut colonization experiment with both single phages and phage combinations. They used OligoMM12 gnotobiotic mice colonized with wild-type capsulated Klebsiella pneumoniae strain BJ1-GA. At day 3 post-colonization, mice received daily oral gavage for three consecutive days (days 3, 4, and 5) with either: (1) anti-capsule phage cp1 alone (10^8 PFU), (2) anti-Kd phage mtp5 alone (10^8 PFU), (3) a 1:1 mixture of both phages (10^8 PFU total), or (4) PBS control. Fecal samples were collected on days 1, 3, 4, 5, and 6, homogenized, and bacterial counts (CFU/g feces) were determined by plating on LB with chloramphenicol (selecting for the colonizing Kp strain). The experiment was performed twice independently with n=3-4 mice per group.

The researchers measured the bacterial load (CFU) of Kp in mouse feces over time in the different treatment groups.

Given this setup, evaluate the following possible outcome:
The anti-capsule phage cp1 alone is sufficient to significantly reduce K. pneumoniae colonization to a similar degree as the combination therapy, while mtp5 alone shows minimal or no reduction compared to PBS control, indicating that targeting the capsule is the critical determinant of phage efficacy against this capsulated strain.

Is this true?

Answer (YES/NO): NO